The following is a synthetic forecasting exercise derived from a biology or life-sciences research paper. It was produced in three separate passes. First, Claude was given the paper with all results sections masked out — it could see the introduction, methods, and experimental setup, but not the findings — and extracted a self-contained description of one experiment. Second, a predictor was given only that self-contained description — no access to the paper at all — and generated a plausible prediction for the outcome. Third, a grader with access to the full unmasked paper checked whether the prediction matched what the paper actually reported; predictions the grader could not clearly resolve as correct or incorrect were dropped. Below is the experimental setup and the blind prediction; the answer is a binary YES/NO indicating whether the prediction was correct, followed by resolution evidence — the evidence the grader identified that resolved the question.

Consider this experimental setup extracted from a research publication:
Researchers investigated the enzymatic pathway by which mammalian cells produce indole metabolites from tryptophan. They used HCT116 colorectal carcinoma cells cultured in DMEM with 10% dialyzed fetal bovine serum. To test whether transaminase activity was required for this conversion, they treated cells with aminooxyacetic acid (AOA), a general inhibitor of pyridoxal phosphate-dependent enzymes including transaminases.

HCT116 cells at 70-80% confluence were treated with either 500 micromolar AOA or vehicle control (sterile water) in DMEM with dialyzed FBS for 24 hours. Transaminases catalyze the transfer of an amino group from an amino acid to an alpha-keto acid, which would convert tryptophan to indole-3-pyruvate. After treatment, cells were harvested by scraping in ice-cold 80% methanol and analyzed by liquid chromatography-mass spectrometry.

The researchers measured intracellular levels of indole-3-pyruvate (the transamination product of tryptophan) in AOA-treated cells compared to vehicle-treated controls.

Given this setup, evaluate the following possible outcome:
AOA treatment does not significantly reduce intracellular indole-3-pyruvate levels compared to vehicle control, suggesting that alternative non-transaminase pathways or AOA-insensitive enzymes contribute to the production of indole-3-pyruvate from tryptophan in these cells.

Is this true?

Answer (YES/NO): NO